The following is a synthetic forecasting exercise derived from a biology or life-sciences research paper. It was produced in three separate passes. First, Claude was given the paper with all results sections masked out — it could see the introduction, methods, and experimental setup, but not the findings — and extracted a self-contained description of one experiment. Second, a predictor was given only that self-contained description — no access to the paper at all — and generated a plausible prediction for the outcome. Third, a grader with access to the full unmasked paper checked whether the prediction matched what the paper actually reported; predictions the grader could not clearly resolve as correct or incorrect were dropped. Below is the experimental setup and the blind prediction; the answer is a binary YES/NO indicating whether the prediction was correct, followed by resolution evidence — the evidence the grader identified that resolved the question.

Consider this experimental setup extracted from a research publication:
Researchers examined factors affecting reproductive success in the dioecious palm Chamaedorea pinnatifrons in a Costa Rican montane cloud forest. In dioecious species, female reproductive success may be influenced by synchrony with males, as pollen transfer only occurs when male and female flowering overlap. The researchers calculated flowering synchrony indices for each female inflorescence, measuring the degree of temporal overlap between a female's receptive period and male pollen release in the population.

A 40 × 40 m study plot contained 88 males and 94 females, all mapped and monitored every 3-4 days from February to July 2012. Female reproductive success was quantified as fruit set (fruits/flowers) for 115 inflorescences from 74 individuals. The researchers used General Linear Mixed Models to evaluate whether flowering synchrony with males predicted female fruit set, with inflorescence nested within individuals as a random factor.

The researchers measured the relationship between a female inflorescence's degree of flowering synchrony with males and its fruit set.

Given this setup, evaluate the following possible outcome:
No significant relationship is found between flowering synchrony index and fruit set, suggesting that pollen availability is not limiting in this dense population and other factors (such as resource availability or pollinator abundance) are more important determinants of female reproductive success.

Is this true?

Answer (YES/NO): NO